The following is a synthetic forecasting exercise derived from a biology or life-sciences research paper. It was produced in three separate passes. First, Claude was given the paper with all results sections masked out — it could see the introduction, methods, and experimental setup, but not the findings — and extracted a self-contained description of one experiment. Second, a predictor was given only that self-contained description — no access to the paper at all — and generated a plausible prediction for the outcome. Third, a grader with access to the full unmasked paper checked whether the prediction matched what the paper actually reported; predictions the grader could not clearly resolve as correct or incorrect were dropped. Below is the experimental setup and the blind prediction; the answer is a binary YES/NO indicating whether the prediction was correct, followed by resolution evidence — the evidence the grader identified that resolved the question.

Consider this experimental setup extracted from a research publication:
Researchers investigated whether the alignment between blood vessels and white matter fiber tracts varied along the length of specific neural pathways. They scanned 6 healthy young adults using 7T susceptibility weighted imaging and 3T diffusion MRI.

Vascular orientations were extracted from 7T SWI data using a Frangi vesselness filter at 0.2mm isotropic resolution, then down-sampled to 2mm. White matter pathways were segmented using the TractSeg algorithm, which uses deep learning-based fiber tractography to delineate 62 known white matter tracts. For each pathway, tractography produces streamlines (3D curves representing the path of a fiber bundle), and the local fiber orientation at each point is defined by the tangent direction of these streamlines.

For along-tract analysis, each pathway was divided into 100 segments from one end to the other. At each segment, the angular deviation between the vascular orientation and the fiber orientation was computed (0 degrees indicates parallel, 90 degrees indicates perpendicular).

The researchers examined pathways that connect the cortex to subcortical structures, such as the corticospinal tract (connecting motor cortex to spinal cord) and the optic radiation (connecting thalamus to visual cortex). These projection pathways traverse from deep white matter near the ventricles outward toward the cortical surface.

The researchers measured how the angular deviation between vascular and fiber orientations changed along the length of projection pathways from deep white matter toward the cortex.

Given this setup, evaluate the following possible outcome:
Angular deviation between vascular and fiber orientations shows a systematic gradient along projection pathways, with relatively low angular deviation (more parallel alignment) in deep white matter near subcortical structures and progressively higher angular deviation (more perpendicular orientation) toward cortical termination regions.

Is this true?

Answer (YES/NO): NO